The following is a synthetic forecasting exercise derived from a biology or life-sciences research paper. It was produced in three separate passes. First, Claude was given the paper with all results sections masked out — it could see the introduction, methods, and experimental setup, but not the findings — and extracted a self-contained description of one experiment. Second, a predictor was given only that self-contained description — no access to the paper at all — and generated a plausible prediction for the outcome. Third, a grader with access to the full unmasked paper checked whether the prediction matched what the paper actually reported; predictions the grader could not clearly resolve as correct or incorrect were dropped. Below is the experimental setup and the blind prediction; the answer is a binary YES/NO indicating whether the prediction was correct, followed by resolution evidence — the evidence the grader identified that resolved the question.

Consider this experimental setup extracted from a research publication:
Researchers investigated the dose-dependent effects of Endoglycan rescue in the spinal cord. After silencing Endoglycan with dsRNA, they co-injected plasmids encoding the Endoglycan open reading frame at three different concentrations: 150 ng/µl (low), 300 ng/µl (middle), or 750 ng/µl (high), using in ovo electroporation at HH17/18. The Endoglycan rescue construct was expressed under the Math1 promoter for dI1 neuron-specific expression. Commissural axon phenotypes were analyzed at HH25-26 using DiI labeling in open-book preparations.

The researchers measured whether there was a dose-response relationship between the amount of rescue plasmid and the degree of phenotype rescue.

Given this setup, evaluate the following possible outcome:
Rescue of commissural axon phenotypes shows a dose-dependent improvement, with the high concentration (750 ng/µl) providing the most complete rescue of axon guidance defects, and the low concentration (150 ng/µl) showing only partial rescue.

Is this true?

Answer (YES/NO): NO